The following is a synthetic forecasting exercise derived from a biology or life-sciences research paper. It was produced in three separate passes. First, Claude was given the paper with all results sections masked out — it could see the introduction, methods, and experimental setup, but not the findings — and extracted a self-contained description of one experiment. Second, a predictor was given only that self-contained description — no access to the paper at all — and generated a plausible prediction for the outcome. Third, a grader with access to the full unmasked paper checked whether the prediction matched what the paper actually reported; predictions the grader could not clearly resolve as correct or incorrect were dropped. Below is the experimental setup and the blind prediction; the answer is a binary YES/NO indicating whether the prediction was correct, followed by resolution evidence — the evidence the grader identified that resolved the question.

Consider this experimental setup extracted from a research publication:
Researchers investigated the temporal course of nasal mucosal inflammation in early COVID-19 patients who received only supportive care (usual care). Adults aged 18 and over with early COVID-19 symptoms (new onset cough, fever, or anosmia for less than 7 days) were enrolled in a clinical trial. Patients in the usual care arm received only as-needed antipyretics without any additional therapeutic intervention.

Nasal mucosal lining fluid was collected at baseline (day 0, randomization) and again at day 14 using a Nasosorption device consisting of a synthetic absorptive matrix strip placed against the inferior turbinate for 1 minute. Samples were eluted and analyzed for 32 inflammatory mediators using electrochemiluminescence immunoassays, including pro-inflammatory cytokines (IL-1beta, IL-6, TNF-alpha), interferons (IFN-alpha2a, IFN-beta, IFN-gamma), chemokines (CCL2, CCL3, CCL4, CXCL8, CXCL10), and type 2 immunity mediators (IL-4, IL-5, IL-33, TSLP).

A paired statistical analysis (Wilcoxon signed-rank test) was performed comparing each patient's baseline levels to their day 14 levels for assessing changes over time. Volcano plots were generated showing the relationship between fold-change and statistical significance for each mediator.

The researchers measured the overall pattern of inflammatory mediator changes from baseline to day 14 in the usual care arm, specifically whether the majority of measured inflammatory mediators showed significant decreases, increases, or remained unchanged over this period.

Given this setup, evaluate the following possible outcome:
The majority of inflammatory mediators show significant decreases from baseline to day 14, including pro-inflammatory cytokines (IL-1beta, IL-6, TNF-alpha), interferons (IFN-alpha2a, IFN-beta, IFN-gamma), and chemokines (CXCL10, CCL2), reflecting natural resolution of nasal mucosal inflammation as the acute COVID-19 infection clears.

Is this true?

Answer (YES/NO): NO